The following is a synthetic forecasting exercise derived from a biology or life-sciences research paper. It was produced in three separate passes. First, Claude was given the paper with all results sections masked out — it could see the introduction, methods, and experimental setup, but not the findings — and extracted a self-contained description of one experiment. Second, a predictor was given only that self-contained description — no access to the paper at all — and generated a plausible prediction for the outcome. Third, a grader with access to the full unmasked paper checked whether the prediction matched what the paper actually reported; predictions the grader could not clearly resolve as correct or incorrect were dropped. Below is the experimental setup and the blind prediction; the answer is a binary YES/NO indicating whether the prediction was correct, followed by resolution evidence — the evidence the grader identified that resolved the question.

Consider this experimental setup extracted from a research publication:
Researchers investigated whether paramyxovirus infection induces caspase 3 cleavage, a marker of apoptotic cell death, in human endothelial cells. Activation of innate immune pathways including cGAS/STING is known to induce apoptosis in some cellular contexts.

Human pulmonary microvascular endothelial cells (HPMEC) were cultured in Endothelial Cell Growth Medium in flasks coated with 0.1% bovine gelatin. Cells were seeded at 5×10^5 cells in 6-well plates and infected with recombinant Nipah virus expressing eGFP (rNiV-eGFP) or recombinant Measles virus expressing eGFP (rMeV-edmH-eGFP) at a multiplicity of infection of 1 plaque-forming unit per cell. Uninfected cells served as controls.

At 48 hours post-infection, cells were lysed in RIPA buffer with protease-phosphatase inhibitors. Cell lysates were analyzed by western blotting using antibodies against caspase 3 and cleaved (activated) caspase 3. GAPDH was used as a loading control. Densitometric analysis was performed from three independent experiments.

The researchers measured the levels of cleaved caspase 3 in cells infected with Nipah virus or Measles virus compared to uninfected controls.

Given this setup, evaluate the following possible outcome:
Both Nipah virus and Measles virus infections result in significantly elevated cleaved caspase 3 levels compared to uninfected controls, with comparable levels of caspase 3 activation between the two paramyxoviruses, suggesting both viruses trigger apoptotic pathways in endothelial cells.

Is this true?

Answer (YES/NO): NO